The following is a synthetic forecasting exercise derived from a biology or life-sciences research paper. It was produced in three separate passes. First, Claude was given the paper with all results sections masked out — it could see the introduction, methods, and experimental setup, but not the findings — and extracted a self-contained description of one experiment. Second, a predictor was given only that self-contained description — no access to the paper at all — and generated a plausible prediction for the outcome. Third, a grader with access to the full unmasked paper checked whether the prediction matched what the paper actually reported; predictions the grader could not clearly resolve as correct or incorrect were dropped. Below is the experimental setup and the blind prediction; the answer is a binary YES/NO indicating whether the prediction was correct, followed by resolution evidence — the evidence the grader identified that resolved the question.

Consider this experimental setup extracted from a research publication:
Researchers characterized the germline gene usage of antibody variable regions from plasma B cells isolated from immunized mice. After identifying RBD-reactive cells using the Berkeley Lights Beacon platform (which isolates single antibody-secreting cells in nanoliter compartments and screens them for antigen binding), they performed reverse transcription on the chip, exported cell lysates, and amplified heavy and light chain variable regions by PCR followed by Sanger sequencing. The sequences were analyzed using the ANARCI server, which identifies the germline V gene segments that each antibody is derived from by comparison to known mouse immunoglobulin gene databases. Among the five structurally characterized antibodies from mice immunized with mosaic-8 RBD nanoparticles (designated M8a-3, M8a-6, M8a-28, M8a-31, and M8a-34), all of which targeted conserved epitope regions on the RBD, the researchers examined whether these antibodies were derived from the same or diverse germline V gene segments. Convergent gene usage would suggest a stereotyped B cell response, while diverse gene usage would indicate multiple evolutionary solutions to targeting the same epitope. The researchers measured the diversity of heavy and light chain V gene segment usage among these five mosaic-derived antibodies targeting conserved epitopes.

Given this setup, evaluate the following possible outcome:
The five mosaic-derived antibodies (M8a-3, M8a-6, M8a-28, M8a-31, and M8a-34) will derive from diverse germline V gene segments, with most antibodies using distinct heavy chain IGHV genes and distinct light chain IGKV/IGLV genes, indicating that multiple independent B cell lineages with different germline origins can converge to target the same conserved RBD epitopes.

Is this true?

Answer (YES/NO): YES